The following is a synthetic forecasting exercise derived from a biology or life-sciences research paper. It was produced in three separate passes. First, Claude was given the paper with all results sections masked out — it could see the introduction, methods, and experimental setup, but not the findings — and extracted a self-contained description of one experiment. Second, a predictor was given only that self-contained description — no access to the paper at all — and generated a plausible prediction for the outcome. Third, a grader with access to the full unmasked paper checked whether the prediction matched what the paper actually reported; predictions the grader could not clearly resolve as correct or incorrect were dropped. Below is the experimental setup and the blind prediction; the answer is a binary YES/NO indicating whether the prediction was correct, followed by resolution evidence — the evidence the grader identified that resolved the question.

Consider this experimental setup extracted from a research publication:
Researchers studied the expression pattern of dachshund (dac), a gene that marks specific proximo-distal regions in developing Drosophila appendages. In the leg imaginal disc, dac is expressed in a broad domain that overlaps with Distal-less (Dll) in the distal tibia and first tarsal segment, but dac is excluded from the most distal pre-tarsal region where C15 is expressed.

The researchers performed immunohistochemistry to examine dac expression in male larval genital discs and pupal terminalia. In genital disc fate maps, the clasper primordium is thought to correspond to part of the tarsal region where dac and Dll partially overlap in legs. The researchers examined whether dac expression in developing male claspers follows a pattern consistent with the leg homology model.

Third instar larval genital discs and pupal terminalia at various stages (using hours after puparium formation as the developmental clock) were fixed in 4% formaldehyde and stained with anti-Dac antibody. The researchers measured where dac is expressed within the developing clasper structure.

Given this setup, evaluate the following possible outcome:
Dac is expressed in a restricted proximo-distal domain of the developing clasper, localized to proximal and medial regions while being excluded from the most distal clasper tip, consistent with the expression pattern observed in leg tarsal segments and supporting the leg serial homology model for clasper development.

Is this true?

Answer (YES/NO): NO